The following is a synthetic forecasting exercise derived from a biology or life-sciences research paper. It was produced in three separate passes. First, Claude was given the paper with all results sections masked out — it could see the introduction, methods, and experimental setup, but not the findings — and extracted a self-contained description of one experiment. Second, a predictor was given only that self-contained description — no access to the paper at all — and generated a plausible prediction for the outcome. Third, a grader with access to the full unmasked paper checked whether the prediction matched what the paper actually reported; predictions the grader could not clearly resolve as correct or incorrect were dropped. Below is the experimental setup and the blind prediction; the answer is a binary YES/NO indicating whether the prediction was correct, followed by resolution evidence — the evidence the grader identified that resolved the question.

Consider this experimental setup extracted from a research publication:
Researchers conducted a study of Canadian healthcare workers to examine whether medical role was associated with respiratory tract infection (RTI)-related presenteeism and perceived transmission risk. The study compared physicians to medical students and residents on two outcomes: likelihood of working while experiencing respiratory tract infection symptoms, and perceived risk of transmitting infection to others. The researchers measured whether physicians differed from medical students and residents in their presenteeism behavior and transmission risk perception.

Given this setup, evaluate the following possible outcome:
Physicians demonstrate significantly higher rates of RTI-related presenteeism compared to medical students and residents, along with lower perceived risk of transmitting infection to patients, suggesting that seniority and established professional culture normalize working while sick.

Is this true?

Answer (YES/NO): YES